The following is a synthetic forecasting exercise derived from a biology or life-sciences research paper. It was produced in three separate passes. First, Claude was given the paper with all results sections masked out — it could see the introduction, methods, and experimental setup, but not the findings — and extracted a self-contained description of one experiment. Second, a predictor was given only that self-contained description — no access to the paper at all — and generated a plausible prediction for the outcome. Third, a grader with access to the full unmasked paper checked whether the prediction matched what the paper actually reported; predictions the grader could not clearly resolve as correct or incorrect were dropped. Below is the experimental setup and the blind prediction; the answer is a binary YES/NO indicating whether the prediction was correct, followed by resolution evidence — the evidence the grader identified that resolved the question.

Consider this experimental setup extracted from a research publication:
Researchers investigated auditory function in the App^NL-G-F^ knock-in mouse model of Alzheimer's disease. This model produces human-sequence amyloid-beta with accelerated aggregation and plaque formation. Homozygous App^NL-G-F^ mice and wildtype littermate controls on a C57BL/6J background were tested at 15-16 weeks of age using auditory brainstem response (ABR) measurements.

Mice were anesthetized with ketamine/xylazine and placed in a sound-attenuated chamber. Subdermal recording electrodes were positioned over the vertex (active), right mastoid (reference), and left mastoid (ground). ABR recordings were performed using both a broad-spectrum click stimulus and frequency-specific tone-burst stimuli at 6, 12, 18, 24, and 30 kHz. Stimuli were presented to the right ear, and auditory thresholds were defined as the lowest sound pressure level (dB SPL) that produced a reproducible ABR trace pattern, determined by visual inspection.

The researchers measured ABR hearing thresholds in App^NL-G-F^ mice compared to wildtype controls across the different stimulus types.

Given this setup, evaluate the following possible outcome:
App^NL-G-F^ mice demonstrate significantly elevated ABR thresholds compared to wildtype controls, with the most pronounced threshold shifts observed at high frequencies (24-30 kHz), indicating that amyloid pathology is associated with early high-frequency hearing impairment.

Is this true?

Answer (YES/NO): NO